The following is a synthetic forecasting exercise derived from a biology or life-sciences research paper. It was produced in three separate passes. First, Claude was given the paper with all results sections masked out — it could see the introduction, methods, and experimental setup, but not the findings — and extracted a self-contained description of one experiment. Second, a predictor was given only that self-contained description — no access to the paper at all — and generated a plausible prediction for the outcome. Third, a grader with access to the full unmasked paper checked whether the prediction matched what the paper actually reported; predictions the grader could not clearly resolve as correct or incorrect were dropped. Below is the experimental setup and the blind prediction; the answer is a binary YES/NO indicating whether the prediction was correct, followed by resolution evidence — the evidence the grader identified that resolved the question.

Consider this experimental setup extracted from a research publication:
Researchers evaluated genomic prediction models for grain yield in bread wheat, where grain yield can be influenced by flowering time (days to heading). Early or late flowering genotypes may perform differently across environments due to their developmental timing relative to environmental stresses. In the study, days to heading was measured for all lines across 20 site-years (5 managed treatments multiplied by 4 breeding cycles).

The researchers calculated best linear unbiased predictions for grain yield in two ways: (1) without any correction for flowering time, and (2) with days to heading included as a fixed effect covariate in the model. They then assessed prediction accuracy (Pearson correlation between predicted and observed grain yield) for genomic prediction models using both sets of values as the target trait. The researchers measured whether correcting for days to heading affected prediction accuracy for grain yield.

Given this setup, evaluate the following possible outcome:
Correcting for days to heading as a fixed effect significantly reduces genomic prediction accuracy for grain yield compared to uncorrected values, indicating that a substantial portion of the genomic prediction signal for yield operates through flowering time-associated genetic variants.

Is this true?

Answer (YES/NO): NO